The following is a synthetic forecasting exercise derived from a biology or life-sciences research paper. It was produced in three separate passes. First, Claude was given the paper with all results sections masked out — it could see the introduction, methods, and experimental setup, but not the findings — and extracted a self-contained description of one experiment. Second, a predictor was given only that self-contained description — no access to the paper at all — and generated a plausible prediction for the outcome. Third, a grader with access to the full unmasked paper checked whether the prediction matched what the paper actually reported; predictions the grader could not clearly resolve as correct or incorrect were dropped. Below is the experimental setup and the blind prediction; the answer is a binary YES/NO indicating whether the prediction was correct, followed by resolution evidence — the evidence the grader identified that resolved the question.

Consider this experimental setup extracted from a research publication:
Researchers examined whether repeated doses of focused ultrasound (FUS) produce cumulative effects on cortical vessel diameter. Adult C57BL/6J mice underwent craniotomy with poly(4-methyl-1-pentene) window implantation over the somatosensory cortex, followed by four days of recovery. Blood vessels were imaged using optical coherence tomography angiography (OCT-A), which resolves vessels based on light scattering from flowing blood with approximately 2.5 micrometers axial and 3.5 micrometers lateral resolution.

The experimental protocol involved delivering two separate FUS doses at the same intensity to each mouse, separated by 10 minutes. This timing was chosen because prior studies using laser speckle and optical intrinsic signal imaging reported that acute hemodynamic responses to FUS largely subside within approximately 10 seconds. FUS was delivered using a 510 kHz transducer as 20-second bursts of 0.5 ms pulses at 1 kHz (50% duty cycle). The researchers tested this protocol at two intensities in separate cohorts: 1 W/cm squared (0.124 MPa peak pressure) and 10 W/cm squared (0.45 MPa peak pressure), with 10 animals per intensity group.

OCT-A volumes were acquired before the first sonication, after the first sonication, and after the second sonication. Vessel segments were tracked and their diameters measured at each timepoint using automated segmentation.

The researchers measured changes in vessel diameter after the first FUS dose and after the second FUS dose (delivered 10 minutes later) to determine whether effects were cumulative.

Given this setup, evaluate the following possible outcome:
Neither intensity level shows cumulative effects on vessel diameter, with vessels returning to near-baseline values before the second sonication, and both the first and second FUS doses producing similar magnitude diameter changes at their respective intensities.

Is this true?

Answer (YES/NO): NO